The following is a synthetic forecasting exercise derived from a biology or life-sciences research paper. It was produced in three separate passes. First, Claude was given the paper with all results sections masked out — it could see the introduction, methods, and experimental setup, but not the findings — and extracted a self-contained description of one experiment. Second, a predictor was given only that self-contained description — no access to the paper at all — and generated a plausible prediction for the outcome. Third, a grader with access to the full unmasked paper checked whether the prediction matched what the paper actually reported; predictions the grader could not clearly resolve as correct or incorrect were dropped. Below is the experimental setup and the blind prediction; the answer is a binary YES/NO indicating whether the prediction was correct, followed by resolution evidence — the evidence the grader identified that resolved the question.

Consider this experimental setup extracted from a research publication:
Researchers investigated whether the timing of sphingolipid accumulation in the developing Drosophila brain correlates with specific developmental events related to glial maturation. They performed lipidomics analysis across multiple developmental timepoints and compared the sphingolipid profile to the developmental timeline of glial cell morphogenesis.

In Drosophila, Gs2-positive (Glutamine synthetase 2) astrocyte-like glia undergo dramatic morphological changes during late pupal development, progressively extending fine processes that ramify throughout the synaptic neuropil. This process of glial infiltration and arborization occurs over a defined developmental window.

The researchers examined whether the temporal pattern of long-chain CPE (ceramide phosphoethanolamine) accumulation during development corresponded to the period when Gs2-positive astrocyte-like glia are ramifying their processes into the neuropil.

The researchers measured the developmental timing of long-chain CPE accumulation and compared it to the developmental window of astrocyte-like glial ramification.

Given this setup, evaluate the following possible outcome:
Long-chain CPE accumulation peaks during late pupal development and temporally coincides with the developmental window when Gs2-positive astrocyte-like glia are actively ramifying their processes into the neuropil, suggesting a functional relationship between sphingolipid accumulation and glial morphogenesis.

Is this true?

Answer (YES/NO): YES